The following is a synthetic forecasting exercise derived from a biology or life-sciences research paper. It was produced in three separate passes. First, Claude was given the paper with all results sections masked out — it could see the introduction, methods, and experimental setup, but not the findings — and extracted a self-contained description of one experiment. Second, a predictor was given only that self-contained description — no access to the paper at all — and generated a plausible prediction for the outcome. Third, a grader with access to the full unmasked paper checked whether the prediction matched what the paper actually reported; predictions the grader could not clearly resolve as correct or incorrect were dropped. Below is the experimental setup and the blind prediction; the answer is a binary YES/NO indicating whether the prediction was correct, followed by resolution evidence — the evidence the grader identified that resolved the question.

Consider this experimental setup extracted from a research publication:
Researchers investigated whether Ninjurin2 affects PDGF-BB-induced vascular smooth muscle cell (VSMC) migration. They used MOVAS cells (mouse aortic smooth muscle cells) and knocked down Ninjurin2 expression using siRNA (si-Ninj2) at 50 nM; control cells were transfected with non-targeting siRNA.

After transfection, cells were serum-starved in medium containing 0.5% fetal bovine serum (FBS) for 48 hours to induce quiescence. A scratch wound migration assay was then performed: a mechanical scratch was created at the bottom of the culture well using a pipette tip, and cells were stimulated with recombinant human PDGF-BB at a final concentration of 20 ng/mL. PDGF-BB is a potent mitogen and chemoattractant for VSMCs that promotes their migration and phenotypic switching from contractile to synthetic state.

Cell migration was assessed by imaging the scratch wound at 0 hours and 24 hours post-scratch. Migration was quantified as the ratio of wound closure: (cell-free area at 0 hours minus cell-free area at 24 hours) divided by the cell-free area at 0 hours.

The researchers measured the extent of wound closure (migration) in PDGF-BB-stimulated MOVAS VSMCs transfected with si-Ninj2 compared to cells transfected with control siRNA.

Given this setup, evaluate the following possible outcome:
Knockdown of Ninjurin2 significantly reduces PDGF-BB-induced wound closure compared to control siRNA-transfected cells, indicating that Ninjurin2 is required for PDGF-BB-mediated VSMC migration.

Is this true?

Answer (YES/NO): NO